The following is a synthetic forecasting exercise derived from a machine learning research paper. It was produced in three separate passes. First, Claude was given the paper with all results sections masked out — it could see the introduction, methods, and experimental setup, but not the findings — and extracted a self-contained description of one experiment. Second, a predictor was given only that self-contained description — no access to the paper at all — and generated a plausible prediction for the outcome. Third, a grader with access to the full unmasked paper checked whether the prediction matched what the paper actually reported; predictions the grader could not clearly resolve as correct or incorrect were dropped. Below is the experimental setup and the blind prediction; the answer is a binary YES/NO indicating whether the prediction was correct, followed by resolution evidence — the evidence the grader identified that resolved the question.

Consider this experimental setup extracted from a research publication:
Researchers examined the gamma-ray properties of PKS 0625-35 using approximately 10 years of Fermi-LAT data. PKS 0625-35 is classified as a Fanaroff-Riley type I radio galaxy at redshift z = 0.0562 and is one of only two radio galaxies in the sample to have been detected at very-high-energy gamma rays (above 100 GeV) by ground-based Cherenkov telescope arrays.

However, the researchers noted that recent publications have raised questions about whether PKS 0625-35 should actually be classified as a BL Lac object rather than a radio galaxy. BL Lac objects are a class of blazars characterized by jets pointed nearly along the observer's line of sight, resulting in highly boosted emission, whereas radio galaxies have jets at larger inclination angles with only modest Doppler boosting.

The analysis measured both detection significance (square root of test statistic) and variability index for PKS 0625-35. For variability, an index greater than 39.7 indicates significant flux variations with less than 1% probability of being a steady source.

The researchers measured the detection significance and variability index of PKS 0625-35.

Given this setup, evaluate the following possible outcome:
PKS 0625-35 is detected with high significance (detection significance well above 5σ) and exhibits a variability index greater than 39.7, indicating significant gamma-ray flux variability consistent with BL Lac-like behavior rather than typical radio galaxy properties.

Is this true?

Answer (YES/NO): YES